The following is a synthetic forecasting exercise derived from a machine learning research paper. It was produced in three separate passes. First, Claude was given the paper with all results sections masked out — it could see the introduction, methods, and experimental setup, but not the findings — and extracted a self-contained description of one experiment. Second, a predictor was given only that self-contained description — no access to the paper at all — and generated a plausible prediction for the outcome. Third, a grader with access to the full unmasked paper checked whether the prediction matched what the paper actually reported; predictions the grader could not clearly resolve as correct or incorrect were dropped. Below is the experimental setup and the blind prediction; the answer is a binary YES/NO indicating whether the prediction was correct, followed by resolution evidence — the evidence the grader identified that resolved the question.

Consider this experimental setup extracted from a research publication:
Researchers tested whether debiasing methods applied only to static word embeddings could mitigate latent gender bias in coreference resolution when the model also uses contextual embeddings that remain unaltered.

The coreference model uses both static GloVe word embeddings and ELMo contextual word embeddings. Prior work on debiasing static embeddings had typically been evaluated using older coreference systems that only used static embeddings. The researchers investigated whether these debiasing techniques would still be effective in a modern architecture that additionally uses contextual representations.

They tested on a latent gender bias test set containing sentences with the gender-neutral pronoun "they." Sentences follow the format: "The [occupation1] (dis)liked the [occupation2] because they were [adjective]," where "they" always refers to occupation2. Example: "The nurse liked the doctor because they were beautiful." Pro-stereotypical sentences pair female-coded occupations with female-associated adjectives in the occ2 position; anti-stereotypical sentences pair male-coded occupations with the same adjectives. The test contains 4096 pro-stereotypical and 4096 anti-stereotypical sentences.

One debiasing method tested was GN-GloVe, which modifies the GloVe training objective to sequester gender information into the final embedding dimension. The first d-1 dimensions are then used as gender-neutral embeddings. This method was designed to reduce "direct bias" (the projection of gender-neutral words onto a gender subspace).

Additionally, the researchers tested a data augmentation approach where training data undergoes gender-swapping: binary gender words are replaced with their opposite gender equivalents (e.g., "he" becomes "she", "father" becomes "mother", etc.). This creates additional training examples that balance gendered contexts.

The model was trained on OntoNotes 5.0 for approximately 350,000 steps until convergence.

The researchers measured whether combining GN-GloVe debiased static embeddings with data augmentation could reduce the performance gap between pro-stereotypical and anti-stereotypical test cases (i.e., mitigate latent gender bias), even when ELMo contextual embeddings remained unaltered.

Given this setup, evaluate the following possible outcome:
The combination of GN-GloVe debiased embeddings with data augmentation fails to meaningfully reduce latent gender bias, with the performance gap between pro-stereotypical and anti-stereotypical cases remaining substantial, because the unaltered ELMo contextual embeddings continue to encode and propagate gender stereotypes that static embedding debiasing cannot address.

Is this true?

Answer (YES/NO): NO